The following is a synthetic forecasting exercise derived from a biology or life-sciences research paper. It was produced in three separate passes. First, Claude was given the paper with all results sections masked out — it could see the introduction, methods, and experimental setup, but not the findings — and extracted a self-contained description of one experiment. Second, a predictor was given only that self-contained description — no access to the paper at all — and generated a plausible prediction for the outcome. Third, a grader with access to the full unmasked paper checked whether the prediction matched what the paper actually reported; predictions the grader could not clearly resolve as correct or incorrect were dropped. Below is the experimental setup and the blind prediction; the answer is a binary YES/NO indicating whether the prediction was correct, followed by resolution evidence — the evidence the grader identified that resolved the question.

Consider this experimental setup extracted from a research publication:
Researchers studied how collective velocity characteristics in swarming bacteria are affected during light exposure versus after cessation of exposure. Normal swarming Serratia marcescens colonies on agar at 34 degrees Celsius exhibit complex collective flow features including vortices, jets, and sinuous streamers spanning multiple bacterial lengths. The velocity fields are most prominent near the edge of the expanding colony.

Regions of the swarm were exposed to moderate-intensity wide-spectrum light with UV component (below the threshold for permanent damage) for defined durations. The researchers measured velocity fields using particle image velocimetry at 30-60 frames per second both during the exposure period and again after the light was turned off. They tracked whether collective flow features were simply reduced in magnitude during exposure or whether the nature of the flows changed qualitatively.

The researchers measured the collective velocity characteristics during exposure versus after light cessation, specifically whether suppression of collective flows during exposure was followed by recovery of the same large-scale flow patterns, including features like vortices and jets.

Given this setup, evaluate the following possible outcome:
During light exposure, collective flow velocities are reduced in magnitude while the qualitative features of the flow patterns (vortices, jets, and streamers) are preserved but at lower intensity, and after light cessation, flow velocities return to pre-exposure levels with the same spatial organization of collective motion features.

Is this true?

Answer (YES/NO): NO